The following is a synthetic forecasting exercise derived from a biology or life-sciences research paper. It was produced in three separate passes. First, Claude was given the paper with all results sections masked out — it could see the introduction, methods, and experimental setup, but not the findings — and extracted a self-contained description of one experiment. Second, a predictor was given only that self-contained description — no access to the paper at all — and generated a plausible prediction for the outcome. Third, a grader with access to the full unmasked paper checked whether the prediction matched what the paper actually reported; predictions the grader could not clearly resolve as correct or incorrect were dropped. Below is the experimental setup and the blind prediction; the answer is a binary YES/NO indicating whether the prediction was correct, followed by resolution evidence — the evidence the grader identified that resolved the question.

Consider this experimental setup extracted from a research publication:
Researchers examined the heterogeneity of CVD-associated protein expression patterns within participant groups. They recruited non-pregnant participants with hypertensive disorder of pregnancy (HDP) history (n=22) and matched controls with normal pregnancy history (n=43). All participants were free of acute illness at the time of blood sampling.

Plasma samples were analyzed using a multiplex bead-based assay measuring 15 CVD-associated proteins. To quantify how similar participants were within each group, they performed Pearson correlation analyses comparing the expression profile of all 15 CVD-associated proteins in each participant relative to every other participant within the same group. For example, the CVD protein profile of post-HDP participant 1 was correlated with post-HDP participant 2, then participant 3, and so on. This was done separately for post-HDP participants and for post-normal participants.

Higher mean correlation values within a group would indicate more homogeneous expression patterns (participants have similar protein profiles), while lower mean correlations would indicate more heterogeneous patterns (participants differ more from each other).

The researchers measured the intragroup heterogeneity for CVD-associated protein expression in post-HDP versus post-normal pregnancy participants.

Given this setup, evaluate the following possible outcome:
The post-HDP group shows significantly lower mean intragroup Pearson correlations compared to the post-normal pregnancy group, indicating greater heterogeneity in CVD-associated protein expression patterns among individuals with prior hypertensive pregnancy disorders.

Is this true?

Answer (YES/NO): YES